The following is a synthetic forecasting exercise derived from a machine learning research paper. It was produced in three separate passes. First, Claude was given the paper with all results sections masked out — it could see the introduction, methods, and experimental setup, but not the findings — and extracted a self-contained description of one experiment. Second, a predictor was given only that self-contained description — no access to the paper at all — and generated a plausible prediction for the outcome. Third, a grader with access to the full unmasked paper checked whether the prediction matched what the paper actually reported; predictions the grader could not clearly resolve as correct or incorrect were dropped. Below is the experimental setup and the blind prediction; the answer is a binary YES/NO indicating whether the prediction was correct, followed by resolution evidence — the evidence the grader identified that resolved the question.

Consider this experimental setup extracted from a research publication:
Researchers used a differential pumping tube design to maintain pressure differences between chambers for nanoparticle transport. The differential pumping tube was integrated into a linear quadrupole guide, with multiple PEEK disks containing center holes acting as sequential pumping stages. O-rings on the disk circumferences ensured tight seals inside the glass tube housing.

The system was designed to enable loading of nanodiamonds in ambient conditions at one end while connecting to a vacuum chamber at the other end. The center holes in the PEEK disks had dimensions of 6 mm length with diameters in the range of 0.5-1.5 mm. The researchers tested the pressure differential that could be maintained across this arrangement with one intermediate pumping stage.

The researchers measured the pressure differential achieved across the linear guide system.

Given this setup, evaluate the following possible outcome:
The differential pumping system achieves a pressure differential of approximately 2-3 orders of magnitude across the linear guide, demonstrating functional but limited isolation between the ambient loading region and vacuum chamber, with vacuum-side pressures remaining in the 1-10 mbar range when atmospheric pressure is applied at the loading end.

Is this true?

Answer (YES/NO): NO